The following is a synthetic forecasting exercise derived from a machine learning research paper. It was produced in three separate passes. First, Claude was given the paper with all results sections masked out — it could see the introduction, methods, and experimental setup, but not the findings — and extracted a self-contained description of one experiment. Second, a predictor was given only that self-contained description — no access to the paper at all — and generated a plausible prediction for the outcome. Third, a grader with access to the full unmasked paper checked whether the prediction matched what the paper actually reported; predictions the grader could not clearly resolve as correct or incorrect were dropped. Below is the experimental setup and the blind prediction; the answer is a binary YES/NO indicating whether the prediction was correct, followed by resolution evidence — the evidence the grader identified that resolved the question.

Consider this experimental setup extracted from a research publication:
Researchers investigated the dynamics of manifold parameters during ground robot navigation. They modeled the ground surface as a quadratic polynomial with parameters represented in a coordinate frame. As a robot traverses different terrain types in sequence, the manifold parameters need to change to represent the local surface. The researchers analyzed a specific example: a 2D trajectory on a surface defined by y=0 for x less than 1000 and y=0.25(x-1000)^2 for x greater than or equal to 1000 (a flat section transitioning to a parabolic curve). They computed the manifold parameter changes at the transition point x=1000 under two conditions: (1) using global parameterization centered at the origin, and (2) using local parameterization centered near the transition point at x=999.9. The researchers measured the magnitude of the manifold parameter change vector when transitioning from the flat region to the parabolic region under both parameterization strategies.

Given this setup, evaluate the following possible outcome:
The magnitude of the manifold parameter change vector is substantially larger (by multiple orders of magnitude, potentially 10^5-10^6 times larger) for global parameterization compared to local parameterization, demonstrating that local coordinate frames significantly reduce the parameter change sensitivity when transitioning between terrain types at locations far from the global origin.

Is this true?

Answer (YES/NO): YES